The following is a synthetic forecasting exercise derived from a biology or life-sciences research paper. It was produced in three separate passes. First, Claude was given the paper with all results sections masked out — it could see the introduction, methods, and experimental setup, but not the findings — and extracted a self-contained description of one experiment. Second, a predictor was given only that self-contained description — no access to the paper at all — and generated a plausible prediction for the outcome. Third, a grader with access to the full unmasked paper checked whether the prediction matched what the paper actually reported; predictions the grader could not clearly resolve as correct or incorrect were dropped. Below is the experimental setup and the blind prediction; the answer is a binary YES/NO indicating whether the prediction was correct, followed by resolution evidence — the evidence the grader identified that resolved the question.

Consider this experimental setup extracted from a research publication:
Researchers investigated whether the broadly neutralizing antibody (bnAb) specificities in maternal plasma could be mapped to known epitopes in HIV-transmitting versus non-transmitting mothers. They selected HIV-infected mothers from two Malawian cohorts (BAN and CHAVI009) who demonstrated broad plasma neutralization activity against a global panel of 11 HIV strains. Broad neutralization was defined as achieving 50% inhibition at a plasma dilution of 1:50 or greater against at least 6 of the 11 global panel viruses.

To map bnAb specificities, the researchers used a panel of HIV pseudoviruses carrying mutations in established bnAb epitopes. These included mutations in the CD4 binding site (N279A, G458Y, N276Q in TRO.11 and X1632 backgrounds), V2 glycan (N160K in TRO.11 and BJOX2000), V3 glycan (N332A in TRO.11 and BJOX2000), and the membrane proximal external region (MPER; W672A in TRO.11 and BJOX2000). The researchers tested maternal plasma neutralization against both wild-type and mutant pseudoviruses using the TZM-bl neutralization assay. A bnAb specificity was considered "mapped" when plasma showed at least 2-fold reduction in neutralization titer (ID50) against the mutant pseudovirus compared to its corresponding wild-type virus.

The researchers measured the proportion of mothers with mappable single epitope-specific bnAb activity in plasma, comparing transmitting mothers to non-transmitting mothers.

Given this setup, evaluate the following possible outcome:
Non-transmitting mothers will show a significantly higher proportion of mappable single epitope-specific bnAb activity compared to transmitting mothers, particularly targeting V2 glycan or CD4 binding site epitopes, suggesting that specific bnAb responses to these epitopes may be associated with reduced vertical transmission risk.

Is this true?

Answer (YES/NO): NO